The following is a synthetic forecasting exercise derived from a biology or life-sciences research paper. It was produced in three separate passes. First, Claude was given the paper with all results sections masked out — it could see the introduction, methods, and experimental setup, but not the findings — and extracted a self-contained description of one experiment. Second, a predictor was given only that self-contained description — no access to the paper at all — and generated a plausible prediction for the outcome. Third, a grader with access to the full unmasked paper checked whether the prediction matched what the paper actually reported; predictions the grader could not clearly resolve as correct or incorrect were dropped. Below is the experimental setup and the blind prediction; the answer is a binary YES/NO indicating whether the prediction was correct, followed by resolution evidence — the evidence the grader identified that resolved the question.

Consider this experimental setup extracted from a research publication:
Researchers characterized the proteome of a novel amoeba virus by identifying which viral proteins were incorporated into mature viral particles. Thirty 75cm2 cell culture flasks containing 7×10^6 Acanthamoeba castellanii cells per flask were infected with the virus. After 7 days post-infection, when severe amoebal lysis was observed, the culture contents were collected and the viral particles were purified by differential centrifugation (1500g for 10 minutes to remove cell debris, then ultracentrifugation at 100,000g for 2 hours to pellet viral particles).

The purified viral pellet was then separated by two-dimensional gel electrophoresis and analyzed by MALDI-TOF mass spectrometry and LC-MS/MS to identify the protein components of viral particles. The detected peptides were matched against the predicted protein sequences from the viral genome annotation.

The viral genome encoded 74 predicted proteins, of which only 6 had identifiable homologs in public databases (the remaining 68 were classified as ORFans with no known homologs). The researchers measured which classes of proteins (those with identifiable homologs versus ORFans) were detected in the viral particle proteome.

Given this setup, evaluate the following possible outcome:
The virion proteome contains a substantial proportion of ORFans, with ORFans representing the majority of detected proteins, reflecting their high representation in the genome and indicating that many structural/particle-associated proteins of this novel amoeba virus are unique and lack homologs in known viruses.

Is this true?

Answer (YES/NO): YES